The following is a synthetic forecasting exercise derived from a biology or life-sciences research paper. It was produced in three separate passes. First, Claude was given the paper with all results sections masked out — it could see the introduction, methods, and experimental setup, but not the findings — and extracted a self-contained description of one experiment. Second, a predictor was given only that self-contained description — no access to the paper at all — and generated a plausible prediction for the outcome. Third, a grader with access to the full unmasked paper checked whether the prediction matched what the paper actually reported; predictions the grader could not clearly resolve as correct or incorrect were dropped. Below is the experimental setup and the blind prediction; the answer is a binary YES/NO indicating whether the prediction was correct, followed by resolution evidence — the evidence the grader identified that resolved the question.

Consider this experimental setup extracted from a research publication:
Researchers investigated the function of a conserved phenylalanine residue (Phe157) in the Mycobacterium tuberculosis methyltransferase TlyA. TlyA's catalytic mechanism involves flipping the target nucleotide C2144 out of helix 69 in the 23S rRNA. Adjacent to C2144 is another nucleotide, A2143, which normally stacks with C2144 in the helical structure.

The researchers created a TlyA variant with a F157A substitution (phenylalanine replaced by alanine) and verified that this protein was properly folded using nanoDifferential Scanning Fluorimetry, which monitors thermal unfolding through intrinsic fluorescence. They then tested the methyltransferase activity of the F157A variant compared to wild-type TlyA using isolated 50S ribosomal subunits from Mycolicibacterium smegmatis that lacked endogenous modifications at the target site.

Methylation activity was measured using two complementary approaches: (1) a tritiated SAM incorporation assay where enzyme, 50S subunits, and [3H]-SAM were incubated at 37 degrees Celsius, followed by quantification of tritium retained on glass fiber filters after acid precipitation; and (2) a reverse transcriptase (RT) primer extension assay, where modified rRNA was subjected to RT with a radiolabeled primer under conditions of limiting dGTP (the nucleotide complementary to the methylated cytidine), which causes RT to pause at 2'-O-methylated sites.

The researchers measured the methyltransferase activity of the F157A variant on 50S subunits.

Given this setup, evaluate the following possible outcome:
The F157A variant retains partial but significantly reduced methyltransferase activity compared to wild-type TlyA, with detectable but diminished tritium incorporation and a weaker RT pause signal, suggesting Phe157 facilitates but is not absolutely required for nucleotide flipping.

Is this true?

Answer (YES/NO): NO